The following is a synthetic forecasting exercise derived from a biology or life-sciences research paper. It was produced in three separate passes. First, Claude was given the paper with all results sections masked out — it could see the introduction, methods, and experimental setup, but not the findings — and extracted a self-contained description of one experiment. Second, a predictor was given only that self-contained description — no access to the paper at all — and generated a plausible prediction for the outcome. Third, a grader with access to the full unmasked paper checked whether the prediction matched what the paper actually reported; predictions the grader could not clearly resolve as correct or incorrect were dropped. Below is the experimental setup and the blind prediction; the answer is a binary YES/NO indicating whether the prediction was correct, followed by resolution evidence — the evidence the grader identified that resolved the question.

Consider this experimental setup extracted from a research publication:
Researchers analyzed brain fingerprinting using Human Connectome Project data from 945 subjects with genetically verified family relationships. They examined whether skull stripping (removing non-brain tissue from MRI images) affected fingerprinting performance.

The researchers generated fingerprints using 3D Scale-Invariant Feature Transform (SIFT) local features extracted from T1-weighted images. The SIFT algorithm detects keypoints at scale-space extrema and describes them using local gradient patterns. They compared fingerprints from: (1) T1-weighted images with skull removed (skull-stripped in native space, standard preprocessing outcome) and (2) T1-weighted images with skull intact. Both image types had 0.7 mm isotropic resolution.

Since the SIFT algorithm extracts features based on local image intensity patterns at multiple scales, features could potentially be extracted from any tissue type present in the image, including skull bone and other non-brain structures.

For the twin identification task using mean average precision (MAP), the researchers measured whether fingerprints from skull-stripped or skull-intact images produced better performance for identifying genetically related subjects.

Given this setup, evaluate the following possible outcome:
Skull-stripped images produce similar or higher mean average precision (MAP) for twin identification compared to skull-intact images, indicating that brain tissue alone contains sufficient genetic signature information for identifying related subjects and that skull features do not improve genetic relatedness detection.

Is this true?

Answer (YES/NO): NO